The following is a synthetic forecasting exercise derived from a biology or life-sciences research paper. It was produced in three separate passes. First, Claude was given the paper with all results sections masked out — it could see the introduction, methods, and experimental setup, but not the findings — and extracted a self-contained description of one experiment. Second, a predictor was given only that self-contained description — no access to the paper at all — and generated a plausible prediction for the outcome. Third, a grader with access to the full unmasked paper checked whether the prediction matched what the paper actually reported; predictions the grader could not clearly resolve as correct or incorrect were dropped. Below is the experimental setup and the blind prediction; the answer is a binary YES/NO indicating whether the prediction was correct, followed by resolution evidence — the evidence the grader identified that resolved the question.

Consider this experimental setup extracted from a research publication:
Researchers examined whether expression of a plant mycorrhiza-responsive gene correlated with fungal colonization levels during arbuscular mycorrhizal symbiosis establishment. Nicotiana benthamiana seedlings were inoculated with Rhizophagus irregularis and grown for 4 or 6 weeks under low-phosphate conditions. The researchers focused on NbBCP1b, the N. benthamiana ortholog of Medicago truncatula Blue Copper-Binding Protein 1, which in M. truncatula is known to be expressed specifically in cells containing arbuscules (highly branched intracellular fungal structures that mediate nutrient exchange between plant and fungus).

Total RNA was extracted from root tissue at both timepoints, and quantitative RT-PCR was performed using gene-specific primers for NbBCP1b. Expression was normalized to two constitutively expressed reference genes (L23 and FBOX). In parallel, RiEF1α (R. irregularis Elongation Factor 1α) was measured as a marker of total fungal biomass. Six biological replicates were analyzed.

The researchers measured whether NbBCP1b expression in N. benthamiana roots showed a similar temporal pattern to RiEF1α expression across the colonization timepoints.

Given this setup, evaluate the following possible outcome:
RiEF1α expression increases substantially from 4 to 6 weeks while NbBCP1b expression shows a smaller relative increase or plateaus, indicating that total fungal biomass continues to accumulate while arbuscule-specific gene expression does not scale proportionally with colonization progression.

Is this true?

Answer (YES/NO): NO